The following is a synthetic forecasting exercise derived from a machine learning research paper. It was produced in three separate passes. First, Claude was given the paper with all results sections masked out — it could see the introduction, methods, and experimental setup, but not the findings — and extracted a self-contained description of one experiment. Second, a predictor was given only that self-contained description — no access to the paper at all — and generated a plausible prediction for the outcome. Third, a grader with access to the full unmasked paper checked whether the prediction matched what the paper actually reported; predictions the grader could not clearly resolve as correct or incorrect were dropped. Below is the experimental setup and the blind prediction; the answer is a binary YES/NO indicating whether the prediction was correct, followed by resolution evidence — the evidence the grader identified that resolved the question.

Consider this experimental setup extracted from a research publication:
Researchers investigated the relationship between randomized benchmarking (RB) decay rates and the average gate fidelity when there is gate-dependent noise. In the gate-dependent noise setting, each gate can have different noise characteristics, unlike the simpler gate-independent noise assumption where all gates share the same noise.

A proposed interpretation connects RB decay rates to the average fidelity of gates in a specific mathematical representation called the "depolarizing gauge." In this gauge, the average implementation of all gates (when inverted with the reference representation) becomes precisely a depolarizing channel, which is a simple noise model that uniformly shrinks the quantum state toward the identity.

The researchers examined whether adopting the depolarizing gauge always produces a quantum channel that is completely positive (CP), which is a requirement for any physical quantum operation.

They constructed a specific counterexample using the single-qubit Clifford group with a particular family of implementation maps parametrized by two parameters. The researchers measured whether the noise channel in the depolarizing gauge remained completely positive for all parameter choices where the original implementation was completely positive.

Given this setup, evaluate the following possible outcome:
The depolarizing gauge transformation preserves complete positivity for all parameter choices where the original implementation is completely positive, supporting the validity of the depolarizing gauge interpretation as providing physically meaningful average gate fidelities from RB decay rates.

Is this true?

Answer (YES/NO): NO